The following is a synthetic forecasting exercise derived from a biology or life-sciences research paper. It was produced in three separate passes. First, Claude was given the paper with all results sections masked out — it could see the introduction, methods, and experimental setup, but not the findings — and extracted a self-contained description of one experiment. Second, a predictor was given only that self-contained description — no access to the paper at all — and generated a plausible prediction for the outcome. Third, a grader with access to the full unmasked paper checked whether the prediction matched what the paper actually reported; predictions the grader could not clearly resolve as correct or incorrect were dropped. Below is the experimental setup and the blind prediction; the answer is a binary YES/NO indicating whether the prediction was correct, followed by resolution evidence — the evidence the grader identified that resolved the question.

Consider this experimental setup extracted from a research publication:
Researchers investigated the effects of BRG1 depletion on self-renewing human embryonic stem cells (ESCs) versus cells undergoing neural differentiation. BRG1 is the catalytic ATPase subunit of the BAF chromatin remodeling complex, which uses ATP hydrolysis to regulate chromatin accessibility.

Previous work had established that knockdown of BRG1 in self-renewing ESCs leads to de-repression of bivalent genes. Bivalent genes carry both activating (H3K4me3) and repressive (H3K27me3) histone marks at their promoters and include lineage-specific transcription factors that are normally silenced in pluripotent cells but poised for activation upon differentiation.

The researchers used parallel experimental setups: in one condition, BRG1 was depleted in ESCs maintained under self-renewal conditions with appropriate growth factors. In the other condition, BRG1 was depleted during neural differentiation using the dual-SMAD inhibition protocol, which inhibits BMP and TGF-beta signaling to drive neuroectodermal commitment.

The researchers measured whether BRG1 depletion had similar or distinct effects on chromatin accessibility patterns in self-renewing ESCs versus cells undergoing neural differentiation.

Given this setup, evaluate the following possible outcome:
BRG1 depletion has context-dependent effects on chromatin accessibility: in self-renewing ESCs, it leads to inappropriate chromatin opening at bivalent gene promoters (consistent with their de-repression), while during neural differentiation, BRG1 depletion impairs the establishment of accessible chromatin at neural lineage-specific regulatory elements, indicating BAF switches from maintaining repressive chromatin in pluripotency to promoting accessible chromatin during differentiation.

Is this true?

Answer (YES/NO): NO